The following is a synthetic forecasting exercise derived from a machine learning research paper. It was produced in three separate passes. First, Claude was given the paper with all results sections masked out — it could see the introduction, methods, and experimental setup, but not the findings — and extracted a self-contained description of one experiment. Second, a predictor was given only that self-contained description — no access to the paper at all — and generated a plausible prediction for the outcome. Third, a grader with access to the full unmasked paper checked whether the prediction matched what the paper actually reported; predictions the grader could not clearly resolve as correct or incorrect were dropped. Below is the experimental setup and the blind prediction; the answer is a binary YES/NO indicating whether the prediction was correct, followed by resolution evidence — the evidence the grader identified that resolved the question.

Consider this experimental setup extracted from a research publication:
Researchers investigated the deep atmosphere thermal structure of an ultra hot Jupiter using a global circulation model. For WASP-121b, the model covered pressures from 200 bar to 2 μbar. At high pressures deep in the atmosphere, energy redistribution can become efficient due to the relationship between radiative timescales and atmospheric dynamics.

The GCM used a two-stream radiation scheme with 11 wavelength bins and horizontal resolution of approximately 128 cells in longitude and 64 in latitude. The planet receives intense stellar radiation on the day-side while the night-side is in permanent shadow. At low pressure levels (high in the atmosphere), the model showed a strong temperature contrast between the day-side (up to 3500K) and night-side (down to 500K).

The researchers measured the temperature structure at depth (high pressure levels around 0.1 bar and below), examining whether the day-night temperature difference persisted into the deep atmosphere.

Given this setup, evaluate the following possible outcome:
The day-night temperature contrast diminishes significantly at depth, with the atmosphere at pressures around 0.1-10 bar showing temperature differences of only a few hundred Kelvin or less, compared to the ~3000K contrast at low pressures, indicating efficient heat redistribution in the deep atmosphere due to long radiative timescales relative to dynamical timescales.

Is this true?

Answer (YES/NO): YES